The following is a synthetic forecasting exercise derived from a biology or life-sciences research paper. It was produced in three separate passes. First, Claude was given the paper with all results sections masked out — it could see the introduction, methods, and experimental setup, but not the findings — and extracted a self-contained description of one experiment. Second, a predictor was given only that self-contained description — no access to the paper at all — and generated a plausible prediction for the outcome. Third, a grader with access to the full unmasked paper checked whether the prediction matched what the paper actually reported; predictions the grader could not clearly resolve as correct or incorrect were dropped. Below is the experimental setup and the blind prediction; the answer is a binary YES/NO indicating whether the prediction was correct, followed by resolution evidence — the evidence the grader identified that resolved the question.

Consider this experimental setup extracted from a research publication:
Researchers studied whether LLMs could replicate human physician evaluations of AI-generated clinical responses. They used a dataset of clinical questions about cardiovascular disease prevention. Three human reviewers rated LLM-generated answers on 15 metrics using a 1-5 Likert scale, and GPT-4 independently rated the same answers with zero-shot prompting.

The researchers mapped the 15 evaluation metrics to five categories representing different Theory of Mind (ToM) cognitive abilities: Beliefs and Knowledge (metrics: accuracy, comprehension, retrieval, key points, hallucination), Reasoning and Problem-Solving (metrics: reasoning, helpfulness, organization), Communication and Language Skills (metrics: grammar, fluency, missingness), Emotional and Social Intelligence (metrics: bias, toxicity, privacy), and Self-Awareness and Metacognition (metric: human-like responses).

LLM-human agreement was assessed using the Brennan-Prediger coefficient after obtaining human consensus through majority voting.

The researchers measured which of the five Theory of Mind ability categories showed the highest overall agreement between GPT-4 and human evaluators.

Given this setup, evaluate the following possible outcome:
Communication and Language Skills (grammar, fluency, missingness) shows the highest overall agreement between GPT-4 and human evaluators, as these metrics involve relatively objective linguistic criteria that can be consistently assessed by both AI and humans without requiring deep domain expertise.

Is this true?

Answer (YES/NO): NO